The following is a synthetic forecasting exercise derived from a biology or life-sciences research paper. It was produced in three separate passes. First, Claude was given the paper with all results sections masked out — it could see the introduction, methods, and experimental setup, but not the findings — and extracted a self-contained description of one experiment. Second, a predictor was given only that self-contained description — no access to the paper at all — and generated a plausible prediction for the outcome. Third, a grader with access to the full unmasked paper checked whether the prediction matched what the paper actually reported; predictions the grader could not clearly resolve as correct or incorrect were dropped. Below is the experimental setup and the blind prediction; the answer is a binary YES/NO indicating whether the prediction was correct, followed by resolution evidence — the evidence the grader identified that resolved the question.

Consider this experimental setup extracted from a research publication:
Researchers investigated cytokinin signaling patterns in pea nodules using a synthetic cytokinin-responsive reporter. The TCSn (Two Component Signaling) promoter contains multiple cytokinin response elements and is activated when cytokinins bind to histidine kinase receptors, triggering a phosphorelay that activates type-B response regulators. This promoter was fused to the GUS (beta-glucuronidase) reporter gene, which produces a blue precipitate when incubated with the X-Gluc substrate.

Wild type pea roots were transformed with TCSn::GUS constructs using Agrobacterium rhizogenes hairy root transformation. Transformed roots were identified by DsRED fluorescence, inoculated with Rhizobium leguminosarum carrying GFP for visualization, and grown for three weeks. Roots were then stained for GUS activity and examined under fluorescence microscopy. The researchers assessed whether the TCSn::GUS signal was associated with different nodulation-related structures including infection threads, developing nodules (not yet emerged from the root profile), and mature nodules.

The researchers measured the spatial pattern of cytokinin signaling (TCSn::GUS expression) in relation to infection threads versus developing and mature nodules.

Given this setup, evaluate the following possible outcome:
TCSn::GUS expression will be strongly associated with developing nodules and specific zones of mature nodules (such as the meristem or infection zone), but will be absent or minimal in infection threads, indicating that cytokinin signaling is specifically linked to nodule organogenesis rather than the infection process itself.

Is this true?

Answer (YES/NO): NO